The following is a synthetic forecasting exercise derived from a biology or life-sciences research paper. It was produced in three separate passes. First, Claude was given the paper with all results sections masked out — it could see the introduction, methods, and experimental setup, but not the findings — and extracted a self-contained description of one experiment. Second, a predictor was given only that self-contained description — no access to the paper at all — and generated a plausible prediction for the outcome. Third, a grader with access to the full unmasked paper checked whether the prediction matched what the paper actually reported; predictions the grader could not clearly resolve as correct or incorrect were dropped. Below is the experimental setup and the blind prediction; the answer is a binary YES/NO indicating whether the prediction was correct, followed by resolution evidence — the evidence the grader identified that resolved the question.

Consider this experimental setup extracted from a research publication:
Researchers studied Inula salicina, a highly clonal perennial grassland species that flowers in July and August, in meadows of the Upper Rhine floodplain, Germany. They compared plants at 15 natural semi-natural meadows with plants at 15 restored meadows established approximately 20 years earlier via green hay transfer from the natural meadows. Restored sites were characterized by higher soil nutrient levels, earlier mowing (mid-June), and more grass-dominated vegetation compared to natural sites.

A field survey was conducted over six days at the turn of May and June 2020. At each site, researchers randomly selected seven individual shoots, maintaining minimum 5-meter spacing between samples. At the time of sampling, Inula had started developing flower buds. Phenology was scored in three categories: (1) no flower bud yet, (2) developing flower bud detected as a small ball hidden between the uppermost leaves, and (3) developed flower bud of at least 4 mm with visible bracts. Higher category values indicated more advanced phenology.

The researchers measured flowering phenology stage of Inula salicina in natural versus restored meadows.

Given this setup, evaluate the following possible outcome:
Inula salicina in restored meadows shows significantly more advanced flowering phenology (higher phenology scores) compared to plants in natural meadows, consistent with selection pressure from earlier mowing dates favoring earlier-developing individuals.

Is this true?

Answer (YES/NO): NO